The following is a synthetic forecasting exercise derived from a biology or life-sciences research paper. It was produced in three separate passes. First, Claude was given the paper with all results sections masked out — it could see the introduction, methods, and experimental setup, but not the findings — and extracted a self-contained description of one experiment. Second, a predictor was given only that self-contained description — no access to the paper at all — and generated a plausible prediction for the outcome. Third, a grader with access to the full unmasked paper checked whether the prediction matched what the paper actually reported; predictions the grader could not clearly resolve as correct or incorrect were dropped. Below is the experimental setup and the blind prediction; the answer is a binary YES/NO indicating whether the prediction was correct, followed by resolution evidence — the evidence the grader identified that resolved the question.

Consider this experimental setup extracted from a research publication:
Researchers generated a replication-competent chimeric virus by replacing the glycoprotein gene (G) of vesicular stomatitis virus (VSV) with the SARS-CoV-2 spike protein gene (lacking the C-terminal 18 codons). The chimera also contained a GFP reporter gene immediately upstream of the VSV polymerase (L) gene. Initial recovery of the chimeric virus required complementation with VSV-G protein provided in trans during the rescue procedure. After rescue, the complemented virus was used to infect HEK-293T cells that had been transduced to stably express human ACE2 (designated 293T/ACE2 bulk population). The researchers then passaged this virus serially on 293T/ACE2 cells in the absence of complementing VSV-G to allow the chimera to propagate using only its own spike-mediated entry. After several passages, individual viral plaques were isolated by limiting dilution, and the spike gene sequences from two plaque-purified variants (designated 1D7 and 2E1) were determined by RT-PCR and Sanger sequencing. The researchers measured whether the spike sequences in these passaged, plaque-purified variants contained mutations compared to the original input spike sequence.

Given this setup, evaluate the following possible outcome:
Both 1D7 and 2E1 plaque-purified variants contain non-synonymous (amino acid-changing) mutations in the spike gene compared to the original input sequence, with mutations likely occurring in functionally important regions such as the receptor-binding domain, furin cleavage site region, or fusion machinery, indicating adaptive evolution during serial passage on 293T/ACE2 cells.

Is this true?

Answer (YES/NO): YES